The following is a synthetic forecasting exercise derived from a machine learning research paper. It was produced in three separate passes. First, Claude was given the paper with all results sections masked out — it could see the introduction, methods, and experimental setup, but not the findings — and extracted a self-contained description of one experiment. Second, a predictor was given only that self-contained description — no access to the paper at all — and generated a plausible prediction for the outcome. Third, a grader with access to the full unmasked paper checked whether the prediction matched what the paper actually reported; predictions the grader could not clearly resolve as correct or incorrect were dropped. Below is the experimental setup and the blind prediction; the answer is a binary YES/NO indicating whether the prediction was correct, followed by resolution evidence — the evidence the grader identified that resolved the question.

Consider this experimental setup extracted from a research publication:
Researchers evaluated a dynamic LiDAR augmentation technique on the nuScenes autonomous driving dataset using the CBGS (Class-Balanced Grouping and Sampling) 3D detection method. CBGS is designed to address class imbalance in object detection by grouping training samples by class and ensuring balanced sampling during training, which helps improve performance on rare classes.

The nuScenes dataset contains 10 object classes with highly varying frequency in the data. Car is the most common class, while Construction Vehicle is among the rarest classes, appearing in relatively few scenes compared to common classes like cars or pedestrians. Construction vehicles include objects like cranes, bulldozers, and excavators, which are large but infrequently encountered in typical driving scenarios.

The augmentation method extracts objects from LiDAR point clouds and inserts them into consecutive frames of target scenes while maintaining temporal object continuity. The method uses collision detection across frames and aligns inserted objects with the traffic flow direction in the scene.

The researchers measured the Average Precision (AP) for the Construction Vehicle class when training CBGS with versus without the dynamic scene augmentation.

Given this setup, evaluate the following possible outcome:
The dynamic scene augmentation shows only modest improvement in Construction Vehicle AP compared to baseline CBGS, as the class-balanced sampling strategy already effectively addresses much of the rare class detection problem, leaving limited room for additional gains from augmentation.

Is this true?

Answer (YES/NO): NO